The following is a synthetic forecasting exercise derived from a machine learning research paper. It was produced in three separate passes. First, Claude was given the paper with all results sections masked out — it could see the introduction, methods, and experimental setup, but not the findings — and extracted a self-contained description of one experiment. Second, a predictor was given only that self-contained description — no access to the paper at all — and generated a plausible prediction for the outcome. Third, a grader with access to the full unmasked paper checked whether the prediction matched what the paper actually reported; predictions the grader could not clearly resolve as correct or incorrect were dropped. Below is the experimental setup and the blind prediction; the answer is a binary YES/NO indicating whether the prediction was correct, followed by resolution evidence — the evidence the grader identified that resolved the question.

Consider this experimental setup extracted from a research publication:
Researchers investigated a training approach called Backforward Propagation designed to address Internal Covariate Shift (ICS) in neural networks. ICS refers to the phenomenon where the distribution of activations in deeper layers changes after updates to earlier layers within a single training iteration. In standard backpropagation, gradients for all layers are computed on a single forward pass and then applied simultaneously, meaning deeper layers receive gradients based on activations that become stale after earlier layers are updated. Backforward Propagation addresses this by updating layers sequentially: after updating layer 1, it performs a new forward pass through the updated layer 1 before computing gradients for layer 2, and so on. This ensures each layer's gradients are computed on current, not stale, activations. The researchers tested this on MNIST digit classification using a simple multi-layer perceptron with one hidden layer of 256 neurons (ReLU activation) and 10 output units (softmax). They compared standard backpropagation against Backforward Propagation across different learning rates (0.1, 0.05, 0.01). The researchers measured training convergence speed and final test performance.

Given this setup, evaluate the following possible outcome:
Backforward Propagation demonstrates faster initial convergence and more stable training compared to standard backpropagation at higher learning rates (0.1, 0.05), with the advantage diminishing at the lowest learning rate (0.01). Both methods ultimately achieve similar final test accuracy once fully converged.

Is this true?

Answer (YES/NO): NO